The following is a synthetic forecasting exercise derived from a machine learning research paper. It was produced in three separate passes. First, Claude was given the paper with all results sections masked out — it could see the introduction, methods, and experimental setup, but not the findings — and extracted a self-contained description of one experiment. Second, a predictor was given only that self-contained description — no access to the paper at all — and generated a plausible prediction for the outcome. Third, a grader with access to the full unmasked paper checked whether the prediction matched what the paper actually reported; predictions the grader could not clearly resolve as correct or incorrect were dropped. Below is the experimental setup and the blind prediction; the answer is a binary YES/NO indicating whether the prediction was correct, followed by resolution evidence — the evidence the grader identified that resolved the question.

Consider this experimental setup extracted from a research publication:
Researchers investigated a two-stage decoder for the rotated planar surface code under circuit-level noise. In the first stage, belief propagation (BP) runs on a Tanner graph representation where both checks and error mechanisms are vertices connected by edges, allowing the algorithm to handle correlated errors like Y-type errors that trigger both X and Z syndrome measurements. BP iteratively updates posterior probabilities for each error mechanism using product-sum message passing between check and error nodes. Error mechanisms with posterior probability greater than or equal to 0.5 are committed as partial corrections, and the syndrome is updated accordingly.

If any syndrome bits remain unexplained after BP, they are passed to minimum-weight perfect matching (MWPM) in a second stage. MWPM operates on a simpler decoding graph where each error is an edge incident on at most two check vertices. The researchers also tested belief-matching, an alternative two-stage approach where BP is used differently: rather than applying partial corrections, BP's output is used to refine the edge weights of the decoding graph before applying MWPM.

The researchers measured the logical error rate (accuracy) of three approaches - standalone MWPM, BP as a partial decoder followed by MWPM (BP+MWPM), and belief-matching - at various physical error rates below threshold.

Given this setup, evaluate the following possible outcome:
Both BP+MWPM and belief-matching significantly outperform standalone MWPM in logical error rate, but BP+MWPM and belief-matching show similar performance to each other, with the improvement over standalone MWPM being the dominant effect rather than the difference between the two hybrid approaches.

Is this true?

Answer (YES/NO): NO